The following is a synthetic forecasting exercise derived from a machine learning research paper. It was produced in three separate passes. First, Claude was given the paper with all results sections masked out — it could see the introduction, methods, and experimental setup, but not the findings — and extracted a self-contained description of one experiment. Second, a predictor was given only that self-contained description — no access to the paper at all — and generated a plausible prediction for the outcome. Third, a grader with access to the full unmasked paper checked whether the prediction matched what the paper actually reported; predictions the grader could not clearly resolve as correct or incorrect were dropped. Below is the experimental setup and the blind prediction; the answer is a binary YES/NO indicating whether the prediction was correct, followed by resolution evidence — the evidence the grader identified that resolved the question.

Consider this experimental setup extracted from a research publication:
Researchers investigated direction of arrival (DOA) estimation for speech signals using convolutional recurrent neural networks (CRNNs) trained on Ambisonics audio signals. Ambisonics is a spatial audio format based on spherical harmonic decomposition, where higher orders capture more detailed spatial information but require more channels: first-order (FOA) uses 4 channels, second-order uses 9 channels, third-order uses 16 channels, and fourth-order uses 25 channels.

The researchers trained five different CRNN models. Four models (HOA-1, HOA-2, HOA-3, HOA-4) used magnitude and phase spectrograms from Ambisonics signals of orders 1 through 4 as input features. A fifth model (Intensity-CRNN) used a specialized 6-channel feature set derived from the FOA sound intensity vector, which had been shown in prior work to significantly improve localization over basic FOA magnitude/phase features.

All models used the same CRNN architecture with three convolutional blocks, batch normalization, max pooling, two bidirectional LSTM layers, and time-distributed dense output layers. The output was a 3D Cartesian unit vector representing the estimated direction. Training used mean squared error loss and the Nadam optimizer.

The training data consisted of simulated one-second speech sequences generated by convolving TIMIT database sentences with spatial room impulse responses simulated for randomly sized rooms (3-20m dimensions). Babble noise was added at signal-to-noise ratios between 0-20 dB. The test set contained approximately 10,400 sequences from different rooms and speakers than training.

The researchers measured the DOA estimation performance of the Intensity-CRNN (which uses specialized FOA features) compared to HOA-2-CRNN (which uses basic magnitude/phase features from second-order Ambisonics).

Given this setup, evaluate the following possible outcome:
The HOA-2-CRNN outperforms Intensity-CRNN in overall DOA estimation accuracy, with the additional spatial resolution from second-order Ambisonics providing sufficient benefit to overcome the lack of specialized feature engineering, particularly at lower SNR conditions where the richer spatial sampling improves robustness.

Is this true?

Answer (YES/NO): NO